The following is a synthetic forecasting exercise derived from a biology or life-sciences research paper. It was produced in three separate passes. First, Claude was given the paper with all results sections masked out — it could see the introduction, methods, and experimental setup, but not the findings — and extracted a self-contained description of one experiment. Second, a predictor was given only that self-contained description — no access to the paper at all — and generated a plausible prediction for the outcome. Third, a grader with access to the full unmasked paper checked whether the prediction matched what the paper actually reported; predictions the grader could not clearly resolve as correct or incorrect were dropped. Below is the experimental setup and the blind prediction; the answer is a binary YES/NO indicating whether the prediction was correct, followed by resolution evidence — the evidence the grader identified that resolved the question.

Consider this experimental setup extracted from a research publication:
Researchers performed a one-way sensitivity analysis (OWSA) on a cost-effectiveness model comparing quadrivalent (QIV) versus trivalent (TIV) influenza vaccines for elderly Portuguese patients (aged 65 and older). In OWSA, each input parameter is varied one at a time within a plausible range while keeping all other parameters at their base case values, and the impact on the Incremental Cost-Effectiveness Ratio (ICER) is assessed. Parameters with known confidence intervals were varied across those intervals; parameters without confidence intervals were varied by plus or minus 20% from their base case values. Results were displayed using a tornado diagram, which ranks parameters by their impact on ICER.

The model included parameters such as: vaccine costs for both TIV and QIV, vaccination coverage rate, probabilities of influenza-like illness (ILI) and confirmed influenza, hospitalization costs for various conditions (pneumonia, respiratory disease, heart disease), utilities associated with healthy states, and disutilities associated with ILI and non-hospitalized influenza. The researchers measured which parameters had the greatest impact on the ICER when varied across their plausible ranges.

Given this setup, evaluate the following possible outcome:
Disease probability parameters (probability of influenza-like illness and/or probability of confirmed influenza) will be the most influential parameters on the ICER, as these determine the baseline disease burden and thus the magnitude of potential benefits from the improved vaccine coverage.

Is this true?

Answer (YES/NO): NO